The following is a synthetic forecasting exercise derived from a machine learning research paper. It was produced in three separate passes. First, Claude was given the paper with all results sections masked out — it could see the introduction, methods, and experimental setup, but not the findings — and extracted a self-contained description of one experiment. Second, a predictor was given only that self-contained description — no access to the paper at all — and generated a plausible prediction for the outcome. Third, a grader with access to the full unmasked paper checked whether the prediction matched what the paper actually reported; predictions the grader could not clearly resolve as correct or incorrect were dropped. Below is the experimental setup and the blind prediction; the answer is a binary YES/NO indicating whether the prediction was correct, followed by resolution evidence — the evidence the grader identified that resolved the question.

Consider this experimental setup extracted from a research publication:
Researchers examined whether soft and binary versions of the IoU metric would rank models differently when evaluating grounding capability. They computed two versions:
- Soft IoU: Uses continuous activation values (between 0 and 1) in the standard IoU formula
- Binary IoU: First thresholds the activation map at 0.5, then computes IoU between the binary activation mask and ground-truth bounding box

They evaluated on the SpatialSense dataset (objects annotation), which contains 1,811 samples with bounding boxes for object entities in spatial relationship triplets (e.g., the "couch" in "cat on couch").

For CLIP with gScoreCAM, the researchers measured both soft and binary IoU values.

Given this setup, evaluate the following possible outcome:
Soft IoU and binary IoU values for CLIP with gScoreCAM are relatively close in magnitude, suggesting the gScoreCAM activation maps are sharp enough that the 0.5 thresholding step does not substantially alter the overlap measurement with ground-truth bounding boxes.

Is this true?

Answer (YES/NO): YES